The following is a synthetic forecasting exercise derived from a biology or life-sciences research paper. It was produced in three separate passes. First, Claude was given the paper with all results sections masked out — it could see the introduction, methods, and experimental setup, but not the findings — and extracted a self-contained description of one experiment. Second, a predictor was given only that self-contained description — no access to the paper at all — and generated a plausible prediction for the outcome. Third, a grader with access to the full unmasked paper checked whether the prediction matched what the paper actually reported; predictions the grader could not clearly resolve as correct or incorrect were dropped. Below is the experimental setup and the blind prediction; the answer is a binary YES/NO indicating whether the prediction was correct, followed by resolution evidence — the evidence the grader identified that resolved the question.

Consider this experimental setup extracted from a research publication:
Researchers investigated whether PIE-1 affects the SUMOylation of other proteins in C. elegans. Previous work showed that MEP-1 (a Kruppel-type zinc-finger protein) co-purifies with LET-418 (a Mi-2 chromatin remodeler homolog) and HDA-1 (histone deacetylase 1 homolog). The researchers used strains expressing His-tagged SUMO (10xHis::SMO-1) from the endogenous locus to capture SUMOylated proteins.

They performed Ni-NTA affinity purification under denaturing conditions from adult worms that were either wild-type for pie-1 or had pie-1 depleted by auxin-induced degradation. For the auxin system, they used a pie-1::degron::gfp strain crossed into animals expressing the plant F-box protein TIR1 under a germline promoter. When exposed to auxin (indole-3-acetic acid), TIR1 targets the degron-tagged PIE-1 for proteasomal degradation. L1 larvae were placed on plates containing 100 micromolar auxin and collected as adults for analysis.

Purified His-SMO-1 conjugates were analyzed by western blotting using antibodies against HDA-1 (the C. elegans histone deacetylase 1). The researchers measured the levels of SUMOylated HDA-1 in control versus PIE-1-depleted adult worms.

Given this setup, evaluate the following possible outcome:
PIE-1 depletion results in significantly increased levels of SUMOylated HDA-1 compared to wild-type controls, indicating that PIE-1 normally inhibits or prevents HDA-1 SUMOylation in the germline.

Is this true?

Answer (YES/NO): NO